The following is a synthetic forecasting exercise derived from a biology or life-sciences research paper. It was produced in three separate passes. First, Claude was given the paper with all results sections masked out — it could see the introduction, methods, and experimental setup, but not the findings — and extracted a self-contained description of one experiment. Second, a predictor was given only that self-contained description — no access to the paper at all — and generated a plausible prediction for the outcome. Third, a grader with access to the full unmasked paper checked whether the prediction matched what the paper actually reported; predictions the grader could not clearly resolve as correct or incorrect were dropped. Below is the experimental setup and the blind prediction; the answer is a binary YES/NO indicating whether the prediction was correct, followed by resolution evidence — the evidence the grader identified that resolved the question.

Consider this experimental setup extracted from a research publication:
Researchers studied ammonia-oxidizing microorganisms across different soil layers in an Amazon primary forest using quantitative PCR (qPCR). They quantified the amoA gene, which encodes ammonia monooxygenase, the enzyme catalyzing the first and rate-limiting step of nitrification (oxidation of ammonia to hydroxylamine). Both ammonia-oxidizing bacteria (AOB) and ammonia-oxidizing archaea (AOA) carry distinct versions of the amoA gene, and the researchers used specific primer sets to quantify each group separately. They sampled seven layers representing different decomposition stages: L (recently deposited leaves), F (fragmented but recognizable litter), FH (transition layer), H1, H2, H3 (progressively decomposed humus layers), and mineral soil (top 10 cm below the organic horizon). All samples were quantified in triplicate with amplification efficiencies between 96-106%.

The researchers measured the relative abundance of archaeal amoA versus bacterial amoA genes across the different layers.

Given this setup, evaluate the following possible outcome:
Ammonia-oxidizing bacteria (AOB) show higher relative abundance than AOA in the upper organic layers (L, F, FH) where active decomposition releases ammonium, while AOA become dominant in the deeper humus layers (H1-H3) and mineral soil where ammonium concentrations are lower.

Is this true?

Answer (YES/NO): NO